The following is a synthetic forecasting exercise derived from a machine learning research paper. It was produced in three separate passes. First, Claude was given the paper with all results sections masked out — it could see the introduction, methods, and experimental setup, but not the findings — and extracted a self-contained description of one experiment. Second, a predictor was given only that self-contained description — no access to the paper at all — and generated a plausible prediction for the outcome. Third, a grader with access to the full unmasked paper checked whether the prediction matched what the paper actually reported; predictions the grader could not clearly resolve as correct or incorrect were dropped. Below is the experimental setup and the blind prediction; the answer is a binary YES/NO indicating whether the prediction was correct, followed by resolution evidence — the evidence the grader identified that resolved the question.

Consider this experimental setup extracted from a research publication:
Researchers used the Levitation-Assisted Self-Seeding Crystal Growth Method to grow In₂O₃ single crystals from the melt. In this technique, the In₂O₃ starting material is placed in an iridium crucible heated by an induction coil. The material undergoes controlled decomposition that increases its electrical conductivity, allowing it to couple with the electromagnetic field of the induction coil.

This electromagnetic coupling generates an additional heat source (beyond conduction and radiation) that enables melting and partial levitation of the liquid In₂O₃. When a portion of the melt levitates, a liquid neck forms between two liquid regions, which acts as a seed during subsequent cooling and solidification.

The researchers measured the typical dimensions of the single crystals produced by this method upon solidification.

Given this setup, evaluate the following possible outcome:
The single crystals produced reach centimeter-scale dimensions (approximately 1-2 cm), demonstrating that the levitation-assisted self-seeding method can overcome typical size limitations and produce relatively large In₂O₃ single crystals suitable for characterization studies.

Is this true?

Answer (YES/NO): NO